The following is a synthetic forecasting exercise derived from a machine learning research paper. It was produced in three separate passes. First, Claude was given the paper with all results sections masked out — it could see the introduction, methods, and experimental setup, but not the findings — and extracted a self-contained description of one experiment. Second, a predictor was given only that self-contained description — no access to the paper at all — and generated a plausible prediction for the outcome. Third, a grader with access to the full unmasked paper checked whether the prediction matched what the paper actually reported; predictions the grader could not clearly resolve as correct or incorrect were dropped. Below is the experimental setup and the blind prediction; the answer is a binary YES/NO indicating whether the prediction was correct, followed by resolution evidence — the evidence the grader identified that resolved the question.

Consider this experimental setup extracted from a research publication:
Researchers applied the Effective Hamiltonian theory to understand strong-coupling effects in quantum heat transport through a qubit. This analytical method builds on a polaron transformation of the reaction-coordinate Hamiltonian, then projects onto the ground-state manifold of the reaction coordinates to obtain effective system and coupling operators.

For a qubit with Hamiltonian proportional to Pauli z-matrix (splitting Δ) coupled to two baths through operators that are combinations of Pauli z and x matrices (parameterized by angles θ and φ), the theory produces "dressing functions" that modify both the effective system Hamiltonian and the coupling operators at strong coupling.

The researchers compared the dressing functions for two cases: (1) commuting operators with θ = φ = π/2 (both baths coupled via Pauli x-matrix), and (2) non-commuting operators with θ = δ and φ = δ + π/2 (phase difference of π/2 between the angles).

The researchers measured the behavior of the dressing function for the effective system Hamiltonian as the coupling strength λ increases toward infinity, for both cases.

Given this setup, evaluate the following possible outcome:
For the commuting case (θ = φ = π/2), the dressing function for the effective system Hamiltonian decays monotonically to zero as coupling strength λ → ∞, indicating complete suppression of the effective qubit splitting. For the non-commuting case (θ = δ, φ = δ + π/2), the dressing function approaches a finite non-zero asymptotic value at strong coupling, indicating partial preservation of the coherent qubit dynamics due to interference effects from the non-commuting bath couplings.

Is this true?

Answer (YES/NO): YES